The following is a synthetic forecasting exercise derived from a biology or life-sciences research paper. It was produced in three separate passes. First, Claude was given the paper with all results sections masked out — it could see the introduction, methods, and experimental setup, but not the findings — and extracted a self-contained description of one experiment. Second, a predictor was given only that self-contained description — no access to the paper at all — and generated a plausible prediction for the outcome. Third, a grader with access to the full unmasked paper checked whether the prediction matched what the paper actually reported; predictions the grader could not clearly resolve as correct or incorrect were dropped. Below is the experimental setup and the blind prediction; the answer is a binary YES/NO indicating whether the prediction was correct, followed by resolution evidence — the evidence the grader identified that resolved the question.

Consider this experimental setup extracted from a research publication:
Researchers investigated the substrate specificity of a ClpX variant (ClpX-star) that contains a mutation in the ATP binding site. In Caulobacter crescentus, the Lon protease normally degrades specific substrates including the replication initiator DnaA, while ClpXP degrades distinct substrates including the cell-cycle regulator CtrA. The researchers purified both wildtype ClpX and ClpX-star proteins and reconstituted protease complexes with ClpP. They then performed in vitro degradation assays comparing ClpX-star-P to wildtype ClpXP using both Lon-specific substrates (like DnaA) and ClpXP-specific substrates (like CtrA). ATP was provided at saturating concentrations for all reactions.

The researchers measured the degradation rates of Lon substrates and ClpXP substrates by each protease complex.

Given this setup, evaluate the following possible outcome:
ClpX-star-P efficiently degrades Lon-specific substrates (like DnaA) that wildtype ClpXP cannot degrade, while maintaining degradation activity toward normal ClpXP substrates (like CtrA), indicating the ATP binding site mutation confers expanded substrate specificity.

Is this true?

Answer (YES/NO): NO